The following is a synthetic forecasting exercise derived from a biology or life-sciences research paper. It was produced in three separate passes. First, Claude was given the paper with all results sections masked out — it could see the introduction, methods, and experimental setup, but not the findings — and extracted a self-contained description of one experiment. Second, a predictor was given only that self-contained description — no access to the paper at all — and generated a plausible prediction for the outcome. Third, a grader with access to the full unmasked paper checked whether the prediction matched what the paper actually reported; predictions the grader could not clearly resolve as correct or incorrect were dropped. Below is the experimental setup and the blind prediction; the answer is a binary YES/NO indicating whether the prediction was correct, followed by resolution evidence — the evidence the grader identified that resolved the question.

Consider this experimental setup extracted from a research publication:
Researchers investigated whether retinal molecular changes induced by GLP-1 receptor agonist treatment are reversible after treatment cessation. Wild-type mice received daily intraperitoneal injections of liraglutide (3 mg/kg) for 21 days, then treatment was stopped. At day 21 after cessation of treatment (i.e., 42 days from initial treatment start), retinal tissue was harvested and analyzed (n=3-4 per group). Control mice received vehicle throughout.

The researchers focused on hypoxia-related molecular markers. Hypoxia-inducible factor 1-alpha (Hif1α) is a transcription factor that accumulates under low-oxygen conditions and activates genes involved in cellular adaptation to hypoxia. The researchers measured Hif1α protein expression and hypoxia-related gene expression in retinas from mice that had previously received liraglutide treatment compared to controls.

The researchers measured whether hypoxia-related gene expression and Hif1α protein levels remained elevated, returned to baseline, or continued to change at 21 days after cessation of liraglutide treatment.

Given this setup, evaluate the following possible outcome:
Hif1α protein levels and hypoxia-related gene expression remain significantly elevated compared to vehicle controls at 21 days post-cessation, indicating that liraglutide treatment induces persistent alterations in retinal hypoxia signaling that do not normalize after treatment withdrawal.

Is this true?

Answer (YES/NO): NO